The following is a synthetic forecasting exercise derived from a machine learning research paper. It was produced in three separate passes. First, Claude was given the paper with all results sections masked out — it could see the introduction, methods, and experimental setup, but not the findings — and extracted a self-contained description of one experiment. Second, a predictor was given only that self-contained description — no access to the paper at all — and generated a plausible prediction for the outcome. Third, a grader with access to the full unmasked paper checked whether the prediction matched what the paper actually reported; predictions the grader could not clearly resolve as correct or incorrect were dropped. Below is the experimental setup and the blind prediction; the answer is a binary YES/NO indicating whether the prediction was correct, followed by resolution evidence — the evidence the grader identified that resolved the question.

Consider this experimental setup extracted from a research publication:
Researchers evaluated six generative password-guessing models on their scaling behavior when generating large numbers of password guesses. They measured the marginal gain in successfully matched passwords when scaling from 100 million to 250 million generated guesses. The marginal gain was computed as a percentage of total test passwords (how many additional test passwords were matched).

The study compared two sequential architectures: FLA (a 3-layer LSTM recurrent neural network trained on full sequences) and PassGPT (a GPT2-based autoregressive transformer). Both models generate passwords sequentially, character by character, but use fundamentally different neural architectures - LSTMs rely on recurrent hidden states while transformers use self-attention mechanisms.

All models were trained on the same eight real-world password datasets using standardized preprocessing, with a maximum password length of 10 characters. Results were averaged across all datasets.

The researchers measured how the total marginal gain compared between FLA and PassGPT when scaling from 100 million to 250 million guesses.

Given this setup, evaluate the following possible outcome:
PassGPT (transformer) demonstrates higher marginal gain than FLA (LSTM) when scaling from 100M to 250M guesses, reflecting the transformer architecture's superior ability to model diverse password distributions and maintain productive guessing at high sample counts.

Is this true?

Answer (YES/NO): YES